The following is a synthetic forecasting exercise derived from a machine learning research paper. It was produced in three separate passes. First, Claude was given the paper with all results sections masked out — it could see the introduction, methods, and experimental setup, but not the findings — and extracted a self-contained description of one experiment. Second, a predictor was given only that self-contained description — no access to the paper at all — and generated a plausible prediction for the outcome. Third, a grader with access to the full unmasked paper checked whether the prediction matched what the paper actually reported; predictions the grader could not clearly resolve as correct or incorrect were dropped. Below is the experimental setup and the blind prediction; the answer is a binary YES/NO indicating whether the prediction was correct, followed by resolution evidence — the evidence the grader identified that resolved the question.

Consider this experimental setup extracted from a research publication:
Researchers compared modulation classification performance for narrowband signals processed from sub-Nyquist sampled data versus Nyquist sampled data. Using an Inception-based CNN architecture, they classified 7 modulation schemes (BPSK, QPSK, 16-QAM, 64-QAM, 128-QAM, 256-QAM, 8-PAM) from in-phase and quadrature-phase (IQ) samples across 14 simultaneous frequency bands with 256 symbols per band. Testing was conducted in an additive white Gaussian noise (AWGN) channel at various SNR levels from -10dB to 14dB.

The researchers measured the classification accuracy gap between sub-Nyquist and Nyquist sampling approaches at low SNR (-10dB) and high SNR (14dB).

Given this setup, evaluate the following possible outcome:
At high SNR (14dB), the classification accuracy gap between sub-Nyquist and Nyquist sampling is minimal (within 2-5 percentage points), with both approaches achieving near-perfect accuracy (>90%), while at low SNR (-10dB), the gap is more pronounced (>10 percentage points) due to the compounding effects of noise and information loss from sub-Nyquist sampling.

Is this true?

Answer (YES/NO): NO